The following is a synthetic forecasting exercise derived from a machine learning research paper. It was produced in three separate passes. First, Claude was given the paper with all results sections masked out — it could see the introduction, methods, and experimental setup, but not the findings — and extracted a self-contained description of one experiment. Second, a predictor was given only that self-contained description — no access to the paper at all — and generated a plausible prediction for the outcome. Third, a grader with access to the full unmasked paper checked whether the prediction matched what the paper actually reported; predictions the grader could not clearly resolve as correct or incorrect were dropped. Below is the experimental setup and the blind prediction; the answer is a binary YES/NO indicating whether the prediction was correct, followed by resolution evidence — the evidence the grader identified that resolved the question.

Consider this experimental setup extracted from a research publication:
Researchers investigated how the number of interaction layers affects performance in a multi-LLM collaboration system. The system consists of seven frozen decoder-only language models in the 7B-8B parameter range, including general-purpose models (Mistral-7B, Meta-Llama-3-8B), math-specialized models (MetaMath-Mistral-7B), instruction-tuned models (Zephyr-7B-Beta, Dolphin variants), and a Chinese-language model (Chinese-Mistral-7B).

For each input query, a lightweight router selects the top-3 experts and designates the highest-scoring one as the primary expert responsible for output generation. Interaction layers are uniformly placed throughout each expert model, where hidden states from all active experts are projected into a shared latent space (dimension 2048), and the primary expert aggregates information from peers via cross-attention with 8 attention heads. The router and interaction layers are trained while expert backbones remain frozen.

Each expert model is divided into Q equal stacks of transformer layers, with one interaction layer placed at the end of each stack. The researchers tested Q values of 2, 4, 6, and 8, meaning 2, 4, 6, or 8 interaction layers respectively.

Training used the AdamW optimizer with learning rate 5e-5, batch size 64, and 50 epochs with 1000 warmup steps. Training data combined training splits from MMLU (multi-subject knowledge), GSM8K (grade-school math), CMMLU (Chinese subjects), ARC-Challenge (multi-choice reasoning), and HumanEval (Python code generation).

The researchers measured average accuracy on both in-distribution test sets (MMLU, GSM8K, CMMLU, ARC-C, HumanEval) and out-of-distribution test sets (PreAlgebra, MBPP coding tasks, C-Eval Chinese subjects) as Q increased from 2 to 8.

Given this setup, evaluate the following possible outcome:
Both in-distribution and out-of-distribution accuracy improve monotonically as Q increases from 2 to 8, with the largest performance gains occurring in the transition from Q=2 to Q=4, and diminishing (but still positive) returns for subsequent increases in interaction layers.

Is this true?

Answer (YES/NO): NO